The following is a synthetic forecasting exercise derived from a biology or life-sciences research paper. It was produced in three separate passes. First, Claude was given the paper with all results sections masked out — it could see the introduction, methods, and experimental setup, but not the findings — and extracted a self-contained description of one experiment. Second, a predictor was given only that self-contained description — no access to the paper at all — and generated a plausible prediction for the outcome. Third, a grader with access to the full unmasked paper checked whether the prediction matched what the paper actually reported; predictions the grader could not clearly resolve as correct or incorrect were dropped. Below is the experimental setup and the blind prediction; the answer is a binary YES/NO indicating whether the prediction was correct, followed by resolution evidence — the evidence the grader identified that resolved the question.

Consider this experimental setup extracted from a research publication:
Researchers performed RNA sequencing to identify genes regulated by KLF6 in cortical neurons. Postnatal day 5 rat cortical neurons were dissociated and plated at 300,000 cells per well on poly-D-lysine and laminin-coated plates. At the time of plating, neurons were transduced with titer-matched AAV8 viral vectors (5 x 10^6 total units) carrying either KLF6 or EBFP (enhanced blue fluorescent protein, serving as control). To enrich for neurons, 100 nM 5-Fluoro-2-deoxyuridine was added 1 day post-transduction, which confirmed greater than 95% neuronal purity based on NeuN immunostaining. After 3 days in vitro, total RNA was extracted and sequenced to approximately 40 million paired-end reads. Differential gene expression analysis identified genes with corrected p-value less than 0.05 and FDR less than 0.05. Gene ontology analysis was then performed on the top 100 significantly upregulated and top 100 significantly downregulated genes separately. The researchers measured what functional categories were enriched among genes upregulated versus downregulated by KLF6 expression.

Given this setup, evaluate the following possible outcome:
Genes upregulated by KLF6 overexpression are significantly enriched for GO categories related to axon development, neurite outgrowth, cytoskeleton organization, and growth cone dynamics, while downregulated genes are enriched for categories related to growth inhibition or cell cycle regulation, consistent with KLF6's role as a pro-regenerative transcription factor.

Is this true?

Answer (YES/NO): NO